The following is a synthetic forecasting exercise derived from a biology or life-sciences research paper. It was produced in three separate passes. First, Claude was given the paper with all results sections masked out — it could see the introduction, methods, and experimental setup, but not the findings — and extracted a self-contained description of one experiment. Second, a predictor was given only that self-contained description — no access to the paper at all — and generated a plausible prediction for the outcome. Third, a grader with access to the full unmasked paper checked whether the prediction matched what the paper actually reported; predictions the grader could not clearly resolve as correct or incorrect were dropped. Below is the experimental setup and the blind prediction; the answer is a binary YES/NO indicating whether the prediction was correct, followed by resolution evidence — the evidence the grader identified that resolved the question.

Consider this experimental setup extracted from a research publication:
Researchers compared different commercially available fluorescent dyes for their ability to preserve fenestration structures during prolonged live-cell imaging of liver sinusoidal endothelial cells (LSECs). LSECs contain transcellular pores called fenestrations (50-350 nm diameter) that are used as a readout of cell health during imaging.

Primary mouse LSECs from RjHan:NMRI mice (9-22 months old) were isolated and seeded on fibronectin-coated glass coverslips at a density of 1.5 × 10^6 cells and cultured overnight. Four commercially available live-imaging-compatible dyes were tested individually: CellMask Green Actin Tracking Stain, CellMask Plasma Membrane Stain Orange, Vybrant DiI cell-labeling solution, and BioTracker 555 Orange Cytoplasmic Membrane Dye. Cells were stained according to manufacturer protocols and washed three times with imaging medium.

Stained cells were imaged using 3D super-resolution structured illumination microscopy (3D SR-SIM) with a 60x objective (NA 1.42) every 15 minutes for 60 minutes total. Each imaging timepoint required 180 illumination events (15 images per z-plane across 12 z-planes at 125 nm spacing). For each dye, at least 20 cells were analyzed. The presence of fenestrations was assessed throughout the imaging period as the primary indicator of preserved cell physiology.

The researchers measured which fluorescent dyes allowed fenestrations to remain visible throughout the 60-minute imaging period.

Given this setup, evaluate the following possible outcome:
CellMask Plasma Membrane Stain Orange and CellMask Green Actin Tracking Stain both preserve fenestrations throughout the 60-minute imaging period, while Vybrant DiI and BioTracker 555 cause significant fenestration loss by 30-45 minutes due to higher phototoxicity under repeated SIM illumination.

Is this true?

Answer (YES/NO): NO